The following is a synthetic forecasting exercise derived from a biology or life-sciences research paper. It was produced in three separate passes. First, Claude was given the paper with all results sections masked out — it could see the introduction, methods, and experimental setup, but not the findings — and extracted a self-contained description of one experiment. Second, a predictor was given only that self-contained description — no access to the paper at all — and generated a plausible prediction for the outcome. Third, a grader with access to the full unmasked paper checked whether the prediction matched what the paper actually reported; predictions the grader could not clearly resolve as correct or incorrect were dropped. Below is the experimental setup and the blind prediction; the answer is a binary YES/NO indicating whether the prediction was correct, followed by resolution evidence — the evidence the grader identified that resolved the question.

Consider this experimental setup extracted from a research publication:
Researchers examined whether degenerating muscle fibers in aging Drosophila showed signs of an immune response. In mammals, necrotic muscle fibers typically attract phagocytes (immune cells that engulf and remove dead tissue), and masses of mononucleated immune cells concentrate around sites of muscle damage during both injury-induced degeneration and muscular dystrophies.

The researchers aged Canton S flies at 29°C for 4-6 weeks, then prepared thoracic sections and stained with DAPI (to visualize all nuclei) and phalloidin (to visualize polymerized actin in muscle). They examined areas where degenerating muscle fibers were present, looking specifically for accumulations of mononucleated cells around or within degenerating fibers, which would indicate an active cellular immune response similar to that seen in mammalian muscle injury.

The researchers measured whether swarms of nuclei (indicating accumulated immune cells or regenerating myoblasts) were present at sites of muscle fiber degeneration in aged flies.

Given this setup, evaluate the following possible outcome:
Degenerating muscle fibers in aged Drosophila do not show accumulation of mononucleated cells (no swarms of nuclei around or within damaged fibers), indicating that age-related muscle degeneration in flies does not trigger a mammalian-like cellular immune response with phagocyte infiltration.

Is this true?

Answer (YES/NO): YES